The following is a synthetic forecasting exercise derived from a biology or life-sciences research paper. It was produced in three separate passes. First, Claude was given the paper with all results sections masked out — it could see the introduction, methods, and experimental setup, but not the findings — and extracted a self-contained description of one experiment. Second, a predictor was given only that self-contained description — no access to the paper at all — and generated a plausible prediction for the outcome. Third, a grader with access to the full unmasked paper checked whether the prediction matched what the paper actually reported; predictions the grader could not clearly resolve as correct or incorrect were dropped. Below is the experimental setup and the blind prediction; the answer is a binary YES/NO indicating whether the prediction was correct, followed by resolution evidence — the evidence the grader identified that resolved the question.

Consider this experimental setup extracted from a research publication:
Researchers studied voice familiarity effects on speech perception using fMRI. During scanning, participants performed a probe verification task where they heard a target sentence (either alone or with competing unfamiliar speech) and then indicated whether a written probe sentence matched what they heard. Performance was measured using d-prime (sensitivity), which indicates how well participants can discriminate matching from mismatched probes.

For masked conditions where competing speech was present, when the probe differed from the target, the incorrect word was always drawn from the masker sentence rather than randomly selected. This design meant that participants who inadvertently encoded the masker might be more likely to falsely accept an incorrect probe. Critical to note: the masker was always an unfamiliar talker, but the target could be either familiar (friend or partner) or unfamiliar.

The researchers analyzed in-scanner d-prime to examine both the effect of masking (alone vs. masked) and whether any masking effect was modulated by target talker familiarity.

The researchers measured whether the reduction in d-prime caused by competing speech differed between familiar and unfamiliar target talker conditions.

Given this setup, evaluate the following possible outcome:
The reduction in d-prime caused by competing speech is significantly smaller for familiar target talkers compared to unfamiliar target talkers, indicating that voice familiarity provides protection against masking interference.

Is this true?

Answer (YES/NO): YES